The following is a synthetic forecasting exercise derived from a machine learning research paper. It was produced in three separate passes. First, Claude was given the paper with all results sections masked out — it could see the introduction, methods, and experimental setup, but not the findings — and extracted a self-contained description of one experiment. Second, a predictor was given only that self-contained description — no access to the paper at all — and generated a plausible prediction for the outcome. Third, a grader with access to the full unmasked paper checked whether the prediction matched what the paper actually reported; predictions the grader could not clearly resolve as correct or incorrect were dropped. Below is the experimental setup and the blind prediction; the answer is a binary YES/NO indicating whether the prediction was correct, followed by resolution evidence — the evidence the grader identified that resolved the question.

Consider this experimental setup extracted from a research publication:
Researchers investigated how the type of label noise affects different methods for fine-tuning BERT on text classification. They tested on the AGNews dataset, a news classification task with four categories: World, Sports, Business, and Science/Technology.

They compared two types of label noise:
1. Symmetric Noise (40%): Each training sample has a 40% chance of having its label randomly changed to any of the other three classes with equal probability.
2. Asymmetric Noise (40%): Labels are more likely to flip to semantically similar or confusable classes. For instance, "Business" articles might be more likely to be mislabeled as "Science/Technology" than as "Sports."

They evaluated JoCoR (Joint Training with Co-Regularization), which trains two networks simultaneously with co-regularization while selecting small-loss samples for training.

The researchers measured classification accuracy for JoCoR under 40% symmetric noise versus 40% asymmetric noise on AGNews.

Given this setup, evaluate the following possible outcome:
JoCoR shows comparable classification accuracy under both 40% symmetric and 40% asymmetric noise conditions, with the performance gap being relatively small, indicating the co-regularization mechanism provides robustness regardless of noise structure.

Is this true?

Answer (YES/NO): NO